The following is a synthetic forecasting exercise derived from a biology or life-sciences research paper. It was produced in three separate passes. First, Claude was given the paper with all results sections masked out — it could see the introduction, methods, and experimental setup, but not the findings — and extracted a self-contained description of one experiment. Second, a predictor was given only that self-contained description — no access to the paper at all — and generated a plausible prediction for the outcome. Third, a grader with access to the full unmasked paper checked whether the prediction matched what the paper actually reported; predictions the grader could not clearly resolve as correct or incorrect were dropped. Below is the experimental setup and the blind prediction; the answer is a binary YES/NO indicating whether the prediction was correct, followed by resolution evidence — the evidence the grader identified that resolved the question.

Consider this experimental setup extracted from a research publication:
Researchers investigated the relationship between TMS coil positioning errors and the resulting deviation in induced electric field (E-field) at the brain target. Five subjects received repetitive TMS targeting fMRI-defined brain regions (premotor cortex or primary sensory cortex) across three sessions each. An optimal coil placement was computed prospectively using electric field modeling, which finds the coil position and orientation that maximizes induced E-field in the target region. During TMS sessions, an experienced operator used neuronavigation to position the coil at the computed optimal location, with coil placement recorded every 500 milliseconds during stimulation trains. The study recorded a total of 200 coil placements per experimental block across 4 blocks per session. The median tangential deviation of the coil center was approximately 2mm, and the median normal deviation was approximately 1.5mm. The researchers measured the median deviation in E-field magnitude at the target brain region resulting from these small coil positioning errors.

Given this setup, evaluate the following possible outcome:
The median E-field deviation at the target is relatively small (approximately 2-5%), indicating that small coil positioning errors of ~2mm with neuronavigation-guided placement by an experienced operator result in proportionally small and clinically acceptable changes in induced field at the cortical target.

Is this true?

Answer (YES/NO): NO